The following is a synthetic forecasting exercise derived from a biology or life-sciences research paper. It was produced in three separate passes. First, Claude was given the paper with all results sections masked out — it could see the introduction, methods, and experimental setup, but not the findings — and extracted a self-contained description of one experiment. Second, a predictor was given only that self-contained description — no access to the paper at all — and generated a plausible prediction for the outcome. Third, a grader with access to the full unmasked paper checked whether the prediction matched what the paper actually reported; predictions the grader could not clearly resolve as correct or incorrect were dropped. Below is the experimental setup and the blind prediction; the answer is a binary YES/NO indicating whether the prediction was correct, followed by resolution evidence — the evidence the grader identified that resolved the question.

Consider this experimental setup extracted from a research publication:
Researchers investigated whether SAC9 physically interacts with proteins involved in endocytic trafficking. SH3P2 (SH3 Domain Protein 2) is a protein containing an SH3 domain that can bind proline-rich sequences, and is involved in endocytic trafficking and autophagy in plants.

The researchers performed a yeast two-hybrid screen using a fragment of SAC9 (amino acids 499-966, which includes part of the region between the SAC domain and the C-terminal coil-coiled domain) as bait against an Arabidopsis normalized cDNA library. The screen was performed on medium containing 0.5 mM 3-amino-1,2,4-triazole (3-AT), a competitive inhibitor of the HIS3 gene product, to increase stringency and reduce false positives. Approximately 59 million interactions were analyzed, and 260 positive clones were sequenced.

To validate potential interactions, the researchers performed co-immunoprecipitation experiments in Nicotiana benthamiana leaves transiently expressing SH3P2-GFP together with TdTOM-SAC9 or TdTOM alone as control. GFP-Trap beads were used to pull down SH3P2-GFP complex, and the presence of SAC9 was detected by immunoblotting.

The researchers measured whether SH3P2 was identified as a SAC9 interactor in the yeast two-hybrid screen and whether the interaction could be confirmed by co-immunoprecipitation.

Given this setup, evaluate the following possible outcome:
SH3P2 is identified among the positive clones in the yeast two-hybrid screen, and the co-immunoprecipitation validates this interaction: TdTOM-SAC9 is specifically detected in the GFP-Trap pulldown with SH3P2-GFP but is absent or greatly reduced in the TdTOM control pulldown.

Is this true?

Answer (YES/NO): NO